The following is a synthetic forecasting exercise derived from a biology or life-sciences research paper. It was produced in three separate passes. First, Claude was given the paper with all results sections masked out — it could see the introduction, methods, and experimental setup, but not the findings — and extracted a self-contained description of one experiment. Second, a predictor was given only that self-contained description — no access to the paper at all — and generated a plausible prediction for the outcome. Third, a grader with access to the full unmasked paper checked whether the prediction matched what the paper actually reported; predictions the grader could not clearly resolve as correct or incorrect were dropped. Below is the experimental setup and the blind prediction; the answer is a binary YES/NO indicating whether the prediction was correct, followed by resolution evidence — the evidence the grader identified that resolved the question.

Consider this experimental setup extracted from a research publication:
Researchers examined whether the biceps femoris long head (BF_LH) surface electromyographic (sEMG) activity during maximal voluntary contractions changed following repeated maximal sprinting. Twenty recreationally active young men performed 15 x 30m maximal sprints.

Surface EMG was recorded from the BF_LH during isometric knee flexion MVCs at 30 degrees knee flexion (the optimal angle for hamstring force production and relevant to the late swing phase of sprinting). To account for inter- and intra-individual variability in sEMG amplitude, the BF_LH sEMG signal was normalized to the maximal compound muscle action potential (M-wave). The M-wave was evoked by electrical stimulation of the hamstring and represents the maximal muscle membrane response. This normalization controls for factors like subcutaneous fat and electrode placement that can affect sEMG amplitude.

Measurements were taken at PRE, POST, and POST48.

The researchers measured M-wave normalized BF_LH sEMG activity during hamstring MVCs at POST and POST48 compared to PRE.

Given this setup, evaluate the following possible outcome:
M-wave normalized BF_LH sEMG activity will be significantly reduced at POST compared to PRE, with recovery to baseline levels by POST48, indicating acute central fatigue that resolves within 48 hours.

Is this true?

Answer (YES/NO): YES